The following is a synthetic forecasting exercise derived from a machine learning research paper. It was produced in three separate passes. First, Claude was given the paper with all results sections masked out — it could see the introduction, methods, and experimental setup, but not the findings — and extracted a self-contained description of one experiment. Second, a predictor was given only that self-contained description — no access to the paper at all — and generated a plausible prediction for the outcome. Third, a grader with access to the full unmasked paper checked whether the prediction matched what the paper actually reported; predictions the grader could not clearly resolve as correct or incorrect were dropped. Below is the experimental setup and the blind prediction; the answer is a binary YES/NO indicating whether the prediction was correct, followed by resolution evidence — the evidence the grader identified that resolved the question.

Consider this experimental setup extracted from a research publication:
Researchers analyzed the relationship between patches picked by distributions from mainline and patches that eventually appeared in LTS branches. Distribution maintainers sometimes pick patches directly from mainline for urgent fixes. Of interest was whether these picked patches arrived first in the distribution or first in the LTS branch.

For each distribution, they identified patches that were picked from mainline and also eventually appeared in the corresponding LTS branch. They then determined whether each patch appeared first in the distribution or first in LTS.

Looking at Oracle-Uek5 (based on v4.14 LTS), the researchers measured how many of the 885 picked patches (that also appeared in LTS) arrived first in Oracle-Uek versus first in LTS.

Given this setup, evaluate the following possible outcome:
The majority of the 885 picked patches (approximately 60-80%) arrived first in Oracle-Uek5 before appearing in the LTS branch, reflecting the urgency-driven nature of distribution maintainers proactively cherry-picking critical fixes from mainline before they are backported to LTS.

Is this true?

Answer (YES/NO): YES